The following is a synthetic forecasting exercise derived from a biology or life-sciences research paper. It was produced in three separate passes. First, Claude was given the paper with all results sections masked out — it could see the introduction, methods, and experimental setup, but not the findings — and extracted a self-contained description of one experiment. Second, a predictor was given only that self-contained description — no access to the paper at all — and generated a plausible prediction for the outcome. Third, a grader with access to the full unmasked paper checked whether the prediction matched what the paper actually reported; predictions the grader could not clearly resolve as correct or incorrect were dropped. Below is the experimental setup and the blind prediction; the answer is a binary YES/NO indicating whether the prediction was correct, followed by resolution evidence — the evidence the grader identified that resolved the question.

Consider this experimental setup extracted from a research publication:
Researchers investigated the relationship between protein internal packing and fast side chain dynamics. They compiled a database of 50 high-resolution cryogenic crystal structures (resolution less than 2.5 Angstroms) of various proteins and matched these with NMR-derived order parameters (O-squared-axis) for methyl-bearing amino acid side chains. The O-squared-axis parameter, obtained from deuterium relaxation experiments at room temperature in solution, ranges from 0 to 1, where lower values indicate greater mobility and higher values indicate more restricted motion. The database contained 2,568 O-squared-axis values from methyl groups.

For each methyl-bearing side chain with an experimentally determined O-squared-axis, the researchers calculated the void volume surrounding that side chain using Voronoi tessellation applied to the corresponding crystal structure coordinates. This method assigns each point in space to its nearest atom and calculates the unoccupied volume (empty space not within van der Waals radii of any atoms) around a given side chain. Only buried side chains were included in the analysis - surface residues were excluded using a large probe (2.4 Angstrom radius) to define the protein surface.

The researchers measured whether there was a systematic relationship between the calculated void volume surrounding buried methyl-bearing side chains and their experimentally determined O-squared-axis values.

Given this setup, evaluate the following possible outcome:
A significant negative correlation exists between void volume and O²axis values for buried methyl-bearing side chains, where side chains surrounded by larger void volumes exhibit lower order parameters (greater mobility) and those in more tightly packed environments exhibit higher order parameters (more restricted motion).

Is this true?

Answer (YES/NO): NO